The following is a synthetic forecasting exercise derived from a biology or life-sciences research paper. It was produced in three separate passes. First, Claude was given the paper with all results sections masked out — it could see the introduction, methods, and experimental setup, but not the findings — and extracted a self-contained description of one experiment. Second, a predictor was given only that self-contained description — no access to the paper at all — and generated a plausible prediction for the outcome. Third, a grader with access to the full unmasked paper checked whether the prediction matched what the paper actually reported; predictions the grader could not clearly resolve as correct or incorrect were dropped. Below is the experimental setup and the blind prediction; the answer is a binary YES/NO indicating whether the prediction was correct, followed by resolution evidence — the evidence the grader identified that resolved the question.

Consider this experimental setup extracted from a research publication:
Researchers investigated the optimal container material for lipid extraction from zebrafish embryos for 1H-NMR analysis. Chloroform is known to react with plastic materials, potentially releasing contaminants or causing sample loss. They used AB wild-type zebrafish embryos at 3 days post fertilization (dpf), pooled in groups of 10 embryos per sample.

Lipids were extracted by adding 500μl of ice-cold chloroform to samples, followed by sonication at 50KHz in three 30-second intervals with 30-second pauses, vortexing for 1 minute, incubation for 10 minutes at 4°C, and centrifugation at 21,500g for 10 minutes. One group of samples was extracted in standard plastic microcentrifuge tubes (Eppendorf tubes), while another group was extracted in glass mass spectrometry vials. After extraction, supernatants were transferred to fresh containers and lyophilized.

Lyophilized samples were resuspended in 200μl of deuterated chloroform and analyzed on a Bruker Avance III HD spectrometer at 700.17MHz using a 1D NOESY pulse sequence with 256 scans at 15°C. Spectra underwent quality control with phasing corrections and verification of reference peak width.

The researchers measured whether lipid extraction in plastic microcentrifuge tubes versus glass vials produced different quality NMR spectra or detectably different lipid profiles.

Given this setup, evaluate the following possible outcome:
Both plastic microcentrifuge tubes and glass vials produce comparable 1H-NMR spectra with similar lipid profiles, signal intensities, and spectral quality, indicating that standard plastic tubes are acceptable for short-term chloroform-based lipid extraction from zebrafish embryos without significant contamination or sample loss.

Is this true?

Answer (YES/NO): NO